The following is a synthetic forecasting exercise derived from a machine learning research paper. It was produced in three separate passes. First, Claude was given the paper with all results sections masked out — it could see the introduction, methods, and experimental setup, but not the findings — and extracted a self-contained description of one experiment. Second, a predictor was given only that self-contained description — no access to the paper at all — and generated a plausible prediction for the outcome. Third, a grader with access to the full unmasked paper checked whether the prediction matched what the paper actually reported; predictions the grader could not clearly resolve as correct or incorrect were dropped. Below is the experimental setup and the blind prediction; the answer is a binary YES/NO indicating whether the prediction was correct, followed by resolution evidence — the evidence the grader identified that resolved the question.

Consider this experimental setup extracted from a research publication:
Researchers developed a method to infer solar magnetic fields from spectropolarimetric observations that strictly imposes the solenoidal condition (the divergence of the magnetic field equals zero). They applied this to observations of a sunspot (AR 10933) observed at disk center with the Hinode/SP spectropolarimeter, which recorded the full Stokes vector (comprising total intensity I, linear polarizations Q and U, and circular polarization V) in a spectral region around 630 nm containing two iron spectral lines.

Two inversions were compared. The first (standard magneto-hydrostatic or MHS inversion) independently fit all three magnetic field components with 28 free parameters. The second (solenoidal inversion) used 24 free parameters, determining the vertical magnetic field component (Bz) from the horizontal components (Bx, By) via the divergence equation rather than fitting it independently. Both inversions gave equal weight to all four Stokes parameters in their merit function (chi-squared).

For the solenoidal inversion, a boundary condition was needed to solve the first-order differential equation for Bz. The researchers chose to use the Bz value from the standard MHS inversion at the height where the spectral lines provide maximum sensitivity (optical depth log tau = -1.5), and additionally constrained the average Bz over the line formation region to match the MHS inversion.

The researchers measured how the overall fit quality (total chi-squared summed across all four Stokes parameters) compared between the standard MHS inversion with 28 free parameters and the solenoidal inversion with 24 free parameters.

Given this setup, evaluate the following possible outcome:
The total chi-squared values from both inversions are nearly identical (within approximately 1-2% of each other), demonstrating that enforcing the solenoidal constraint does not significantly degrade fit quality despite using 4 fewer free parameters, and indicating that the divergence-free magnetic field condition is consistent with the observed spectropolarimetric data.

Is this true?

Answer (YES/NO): NO